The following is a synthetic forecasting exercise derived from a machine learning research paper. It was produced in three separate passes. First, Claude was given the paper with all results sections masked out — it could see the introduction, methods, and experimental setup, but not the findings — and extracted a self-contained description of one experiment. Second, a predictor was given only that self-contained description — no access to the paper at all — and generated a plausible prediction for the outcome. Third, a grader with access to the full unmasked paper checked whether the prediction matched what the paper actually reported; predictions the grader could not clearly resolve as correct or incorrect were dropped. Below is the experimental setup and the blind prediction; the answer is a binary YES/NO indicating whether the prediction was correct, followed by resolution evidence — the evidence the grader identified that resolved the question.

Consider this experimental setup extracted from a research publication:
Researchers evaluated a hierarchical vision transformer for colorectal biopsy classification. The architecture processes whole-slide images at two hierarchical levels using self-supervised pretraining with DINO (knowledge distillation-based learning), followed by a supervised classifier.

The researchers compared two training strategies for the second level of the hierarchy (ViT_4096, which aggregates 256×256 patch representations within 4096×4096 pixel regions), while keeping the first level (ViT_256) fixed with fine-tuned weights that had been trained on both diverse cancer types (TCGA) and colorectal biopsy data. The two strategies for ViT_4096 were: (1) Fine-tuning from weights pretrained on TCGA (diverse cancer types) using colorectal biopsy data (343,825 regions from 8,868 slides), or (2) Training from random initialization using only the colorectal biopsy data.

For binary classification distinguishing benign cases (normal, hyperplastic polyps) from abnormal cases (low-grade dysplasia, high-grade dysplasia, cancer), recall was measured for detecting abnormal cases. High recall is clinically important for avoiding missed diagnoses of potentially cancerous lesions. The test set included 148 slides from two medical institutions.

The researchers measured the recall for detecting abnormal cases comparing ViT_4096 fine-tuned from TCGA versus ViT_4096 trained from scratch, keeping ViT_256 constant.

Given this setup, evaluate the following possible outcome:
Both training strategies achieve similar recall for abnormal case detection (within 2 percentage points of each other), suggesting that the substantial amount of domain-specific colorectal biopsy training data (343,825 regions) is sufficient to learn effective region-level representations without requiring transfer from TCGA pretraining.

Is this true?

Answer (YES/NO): NO